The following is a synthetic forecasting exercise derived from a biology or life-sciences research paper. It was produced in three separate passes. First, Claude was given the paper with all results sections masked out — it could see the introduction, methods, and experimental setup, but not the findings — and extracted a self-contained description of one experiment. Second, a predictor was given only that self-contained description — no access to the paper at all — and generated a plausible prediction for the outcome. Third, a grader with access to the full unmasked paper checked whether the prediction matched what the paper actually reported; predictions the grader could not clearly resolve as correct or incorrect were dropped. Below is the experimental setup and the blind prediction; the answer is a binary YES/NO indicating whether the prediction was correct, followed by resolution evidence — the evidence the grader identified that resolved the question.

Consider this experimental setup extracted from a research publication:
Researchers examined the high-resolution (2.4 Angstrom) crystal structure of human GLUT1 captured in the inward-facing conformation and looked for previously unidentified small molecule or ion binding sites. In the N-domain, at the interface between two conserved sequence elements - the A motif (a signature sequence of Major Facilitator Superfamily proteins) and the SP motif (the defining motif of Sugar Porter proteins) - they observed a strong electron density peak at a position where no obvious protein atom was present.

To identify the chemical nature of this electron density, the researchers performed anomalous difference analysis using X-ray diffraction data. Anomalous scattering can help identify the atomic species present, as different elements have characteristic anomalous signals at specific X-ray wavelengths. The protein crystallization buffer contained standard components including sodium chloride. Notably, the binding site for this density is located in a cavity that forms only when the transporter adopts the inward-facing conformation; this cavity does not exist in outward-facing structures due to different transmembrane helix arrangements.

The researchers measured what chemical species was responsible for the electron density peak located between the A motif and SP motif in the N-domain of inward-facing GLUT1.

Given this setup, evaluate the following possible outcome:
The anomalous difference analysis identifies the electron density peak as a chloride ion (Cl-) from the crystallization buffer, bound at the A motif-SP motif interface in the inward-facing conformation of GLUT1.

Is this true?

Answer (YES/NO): YES